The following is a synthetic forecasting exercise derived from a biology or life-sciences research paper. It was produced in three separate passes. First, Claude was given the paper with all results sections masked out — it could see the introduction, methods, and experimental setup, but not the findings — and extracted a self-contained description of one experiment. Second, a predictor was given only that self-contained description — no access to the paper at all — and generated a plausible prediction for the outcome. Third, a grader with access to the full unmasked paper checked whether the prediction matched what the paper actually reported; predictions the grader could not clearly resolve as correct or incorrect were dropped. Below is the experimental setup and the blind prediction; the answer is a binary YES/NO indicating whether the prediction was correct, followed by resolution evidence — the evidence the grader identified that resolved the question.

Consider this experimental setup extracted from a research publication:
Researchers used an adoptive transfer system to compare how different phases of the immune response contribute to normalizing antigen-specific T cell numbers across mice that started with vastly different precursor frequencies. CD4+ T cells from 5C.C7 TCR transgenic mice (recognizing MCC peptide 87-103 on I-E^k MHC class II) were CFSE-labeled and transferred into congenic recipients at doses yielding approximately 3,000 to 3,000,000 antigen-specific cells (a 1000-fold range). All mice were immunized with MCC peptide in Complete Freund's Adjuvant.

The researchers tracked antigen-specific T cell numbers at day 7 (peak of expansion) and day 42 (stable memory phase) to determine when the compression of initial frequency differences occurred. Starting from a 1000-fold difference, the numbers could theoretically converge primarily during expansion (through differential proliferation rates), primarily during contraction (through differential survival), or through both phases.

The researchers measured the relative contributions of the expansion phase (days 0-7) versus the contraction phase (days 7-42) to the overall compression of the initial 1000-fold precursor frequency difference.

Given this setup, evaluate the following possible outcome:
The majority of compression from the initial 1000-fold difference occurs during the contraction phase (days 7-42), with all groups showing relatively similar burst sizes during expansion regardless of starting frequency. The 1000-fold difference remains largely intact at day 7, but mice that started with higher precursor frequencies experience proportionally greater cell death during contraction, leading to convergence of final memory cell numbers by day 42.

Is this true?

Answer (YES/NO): NO